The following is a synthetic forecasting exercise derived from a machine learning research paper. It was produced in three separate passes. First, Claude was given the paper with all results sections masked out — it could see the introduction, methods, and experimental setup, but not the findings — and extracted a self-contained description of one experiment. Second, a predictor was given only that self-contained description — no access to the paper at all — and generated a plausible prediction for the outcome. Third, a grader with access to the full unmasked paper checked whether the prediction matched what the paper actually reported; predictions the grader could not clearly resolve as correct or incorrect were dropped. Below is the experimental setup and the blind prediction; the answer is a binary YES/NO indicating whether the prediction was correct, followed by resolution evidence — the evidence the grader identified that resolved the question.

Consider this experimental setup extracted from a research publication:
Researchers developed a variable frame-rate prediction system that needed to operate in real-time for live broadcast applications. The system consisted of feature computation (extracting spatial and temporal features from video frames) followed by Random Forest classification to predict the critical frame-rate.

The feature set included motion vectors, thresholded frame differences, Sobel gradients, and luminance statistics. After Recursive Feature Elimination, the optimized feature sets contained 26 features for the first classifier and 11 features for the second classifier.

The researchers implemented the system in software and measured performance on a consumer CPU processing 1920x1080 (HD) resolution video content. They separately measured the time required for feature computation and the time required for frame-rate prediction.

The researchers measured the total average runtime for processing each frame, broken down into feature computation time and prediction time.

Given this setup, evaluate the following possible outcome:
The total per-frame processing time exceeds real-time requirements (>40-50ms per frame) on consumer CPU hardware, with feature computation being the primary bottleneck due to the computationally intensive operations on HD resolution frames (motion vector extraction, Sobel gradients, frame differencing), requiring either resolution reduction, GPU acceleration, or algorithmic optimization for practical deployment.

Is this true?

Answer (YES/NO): NO